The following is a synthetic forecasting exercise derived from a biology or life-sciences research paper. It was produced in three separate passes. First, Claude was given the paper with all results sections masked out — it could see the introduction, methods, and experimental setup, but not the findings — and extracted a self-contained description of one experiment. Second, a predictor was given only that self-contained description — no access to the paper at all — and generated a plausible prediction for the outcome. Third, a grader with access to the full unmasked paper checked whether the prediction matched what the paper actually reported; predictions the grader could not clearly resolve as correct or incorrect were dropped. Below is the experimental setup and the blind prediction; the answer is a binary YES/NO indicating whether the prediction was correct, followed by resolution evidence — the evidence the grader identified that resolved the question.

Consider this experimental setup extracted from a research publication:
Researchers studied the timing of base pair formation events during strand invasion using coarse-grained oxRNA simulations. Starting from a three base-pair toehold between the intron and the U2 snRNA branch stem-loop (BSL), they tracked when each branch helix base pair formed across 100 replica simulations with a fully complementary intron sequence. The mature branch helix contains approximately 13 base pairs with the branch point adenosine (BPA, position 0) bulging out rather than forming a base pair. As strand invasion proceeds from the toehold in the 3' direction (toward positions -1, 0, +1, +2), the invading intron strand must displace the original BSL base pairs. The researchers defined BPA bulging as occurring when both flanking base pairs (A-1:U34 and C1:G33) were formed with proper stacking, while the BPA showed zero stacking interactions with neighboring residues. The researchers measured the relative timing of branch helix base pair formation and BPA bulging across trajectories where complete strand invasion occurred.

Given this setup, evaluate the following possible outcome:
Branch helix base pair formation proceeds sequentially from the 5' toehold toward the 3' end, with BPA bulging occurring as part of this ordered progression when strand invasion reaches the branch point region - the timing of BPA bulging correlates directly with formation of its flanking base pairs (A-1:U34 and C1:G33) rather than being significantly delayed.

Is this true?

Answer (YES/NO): NO